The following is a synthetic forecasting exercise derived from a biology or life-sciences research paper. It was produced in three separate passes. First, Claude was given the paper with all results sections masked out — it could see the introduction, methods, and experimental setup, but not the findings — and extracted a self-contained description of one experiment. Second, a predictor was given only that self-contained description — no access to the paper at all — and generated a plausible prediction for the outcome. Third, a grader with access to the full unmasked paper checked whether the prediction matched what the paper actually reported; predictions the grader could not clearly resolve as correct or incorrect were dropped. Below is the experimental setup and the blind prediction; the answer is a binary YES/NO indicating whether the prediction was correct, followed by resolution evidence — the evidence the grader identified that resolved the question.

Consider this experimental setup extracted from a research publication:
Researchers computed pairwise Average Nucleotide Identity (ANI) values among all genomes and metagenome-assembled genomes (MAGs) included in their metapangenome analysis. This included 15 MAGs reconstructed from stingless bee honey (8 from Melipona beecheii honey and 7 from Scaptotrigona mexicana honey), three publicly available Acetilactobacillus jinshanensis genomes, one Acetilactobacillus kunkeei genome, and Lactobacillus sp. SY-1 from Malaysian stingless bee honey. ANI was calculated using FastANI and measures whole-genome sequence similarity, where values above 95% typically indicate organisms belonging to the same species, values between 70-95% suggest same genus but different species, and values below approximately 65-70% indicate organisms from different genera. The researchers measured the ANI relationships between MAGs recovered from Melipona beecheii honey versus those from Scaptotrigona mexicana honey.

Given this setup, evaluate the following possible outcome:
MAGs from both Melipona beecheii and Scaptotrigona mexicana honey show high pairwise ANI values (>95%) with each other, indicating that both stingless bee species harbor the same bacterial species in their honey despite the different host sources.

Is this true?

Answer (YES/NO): NO